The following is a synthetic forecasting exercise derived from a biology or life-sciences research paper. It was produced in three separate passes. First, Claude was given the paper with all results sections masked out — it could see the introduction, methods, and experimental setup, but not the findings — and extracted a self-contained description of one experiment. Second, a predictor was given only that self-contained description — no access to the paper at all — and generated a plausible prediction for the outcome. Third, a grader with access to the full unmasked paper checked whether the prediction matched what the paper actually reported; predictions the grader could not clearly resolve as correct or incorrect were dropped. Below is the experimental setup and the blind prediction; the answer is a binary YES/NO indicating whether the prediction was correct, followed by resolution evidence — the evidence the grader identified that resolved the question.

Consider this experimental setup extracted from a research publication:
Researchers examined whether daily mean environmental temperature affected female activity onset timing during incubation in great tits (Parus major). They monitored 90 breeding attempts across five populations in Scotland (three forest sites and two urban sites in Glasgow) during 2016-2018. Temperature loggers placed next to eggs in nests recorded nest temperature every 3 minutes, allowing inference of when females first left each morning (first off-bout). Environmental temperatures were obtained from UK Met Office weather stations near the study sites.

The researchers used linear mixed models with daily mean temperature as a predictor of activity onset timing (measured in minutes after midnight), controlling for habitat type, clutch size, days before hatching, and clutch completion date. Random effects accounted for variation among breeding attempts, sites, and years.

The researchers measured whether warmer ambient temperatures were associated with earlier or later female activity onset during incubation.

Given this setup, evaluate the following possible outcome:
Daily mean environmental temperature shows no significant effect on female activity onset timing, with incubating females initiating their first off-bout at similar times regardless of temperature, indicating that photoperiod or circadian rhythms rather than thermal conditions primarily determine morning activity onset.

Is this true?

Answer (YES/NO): YES